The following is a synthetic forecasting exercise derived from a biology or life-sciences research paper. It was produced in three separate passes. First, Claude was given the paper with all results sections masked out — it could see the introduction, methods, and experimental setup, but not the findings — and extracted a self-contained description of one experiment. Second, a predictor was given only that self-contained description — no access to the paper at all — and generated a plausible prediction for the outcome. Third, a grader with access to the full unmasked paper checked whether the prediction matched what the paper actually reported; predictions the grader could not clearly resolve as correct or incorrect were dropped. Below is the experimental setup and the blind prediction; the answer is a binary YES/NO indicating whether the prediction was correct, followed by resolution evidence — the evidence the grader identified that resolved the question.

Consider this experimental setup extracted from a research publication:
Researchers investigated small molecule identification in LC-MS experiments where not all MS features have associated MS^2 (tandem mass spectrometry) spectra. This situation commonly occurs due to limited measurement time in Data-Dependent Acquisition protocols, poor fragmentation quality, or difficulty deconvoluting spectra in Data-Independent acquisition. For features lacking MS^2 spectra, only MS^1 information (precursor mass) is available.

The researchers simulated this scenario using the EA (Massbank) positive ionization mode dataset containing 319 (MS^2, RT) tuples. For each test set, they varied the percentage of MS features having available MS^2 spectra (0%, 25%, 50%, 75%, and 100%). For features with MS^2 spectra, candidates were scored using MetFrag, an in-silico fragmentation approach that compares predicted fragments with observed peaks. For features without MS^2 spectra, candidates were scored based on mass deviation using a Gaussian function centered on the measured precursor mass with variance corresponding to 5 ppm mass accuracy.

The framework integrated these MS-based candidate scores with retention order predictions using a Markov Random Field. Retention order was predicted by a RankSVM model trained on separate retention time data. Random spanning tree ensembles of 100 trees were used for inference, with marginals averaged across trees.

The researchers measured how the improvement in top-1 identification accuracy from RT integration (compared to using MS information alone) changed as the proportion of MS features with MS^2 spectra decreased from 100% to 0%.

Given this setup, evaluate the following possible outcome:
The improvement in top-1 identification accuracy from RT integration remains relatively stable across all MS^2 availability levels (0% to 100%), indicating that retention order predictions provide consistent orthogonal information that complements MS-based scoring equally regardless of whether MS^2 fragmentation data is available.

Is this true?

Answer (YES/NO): YES